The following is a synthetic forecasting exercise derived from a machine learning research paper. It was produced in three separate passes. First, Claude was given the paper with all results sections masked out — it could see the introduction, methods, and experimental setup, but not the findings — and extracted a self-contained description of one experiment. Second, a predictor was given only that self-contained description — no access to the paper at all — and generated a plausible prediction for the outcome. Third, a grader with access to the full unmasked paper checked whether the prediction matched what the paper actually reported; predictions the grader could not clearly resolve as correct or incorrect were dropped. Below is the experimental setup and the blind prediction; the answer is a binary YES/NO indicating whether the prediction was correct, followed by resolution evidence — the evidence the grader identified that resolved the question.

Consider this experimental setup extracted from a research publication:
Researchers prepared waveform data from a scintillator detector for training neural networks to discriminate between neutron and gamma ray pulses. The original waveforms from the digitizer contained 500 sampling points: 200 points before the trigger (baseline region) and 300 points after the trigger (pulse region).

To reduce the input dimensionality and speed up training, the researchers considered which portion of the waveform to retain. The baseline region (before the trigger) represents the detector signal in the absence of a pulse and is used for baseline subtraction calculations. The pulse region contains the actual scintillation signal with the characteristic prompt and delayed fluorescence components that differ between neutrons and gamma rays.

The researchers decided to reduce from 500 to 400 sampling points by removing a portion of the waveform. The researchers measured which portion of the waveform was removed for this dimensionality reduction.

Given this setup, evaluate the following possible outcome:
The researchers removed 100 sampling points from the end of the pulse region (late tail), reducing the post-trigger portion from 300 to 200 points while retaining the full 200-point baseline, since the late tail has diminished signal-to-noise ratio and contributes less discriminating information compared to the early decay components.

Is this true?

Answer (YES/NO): NO